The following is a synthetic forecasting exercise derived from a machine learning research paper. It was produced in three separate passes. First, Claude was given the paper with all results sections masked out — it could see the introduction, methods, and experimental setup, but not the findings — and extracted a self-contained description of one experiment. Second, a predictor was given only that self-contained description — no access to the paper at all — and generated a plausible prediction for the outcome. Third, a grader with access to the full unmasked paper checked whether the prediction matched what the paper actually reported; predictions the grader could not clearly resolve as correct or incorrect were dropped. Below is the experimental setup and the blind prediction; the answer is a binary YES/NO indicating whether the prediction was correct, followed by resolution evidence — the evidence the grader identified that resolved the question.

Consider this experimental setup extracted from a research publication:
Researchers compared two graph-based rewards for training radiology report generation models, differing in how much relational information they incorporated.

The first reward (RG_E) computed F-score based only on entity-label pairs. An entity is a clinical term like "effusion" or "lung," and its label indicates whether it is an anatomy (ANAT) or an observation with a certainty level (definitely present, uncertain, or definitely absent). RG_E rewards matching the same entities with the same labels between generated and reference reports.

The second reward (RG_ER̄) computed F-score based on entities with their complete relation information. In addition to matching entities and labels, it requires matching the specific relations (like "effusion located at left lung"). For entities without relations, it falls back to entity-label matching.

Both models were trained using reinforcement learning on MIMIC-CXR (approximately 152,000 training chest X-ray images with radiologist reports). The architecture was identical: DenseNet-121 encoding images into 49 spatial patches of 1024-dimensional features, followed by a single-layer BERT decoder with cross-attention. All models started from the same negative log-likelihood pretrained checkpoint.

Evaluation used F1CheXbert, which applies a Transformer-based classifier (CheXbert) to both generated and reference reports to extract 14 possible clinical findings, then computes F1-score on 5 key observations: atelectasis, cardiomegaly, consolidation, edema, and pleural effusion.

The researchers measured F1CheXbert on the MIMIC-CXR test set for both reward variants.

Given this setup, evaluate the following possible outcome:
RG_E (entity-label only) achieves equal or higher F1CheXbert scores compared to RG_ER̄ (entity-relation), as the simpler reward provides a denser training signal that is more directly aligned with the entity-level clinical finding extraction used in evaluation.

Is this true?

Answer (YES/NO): YES